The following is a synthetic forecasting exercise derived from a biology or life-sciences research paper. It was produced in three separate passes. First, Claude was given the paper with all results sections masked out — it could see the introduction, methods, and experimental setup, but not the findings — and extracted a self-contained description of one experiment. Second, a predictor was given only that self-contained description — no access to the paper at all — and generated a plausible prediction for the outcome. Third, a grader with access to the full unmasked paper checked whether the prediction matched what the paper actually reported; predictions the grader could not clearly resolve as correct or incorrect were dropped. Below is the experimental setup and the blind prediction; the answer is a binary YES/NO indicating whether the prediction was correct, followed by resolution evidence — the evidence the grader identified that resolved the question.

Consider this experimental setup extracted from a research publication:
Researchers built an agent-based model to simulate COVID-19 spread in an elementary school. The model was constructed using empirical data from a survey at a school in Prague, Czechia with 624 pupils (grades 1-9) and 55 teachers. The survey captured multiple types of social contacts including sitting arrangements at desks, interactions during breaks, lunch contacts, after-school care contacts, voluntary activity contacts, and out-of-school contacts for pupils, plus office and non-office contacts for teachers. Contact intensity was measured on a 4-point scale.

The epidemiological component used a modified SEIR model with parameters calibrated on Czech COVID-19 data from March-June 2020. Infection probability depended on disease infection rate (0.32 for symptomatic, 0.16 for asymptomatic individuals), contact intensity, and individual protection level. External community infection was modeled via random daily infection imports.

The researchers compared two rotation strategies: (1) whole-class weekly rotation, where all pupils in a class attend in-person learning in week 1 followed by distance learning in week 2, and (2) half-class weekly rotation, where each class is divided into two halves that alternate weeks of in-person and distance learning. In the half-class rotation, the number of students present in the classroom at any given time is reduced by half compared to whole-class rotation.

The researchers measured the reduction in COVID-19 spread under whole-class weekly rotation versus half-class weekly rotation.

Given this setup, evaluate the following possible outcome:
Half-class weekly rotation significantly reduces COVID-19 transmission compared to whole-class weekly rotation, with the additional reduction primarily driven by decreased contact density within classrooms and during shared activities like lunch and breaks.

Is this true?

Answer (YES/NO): NO